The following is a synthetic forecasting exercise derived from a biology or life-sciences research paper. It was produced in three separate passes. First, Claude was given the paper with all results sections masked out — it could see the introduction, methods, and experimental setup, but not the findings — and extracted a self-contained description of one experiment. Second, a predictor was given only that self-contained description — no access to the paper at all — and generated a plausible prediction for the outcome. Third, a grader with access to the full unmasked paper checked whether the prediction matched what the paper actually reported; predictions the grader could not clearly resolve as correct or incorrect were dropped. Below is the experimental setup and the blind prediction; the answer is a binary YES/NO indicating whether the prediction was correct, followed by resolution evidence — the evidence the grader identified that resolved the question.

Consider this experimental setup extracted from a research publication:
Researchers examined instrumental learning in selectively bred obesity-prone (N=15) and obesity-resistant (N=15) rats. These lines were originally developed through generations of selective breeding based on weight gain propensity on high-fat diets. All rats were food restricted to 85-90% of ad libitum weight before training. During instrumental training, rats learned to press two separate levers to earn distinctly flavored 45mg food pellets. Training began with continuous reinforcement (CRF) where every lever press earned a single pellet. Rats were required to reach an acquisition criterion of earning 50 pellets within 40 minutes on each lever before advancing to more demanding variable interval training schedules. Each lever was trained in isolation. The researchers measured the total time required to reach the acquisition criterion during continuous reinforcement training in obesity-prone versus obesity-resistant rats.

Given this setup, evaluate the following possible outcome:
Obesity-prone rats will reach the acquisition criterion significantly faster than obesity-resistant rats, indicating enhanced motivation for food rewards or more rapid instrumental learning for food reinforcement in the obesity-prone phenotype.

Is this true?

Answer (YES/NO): NO